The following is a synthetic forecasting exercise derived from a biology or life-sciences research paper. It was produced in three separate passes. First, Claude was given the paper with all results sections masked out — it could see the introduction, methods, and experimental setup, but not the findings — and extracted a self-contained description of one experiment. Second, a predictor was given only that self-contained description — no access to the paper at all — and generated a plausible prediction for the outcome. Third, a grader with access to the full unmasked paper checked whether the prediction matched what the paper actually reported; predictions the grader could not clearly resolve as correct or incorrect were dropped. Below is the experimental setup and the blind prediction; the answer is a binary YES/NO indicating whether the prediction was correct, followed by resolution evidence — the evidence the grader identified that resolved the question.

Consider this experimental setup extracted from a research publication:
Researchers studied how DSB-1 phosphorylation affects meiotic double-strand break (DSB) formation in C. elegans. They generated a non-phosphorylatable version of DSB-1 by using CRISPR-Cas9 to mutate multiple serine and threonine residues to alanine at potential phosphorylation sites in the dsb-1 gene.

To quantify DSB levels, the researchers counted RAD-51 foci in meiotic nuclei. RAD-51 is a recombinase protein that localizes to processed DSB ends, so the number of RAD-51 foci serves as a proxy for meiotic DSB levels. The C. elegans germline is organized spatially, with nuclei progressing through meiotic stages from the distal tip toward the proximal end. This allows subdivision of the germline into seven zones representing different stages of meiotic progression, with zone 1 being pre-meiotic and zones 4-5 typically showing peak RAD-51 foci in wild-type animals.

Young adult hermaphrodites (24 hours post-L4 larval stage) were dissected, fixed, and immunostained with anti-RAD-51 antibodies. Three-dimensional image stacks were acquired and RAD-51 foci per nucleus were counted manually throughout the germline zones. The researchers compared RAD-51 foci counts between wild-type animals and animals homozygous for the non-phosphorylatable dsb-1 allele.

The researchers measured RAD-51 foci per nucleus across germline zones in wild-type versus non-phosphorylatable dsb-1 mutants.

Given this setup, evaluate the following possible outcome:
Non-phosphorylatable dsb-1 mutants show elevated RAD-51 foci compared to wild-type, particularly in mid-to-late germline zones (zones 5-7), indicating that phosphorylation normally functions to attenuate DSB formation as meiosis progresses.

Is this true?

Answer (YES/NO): YES